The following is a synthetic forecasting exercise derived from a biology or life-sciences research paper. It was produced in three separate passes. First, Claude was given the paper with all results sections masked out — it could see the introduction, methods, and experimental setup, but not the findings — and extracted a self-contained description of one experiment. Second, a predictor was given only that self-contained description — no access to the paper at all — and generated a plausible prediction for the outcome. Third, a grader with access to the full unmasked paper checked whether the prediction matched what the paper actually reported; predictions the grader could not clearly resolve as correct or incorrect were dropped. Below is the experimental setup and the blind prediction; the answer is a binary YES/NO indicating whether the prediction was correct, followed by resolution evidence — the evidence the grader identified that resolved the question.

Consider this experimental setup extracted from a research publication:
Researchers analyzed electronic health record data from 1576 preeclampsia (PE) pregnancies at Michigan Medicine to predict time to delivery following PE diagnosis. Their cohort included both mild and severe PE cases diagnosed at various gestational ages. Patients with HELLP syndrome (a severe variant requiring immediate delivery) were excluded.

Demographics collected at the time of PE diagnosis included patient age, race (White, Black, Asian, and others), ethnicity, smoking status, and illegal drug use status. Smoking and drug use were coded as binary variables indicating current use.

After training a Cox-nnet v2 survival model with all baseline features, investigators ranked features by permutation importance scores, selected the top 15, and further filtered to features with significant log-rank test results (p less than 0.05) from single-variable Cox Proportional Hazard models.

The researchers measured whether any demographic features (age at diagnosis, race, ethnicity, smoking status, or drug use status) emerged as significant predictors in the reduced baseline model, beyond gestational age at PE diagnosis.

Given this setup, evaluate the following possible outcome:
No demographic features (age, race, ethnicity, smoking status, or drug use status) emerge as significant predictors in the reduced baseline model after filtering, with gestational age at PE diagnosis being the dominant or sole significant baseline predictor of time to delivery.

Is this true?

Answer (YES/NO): NO